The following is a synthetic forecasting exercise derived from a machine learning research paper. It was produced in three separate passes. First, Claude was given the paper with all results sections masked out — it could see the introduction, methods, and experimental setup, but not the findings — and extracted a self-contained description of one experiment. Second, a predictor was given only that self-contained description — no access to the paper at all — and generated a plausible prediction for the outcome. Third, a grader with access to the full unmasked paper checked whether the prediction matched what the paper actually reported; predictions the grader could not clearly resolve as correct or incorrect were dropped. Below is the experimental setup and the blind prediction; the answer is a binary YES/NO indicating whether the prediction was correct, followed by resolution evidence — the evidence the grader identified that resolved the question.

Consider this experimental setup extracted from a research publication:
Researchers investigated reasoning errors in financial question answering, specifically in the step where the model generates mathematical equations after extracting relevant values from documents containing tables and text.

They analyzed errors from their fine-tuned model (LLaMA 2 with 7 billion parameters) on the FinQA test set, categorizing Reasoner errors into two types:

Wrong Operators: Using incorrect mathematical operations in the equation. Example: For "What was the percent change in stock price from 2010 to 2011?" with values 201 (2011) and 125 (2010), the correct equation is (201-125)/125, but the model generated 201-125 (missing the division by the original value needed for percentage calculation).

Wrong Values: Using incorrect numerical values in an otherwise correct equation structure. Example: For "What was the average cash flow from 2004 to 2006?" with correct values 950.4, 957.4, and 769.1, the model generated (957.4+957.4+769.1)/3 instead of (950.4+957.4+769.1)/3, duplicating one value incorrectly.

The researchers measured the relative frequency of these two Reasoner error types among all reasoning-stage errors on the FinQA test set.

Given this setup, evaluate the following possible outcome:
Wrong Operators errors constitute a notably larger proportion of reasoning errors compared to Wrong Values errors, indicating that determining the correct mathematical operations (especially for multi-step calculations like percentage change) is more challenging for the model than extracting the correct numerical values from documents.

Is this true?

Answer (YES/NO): YES